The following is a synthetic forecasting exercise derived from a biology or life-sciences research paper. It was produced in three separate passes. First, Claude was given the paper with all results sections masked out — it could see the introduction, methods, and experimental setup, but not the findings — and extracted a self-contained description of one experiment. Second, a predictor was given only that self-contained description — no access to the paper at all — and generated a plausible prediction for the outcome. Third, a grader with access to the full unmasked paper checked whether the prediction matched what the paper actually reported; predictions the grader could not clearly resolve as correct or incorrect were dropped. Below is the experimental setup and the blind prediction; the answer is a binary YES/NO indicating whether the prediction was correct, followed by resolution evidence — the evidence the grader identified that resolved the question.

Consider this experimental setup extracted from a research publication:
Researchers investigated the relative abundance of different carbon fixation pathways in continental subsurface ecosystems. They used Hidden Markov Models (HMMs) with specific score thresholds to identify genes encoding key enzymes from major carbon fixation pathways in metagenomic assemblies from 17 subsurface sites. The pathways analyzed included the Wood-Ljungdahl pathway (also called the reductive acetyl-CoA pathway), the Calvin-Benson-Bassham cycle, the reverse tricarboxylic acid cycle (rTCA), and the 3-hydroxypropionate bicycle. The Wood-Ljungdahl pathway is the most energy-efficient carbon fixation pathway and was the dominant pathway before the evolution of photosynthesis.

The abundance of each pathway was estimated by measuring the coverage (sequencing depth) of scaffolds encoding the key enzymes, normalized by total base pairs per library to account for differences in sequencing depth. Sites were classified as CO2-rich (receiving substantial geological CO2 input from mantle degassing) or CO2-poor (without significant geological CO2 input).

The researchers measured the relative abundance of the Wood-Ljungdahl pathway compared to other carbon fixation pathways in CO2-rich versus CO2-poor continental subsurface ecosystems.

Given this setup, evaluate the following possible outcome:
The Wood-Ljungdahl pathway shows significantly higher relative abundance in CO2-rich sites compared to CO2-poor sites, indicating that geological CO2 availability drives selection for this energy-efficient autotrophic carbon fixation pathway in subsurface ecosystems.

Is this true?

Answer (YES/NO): NO